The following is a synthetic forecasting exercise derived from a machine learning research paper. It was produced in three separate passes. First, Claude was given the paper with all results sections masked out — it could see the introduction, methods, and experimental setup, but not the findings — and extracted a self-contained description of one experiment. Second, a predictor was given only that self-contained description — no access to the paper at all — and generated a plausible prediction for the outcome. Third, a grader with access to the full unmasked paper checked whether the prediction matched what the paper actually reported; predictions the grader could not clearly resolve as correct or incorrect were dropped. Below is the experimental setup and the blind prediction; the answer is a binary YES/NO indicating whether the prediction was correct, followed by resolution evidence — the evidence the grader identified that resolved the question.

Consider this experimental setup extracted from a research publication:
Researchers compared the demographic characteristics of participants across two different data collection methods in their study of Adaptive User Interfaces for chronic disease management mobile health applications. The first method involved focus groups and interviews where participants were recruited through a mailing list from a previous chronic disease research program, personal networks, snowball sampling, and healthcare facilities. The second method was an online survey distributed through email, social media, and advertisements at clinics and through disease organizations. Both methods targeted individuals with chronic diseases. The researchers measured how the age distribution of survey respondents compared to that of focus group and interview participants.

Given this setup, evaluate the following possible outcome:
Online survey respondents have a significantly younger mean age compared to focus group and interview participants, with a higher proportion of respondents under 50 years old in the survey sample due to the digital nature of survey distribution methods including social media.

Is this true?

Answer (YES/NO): YES